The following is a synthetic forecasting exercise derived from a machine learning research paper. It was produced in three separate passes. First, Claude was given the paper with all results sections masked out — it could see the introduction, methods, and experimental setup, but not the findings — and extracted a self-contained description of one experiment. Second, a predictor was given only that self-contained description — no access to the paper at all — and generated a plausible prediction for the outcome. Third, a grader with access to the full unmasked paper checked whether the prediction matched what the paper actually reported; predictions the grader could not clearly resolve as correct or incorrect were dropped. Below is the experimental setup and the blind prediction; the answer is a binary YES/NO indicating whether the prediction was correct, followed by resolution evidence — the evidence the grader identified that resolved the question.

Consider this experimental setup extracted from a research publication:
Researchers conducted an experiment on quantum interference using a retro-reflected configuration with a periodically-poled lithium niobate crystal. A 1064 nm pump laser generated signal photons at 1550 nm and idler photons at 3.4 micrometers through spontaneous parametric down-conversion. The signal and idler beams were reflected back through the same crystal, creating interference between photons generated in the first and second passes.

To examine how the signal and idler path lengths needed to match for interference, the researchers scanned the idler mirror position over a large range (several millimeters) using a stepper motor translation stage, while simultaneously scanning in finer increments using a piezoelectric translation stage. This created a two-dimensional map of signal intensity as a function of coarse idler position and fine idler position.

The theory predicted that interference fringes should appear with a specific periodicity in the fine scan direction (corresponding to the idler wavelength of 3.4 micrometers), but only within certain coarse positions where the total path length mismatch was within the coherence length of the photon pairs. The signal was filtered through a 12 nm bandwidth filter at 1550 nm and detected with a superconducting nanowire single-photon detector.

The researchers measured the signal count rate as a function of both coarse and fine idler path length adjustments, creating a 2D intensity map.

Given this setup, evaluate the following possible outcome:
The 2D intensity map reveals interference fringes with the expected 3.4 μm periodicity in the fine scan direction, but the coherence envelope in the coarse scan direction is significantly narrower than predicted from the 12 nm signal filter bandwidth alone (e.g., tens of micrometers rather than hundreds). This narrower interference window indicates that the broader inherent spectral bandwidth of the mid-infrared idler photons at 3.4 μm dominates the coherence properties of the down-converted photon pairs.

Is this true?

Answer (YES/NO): NO